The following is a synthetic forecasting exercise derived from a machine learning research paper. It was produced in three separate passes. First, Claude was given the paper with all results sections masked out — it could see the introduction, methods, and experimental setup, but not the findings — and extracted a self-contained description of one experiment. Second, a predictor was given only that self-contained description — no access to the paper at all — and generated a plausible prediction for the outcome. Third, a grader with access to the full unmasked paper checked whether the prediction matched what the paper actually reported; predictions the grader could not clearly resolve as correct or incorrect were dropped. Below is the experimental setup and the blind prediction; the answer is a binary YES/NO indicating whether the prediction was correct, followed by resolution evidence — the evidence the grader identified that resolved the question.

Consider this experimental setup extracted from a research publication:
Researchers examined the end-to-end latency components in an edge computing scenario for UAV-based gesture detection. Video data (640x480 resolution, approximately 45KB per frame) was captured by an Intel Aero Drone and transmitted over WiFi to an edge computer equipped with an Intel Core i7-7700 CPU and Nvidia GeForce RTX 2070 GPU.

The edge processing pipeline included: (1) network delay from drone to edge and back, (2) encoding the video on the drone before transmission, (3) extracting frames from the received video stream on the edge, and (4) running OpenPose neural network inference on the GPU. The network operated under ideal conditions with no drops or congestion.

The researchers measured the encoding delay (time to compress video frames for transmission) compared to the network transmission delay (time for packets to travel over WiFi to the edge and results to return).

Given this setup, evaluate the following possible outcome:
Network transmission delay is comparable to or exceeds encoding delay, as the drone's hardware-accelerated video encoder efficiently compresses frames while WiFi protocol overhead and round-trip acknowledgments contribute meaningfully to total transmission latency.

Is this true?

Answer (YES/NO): YES